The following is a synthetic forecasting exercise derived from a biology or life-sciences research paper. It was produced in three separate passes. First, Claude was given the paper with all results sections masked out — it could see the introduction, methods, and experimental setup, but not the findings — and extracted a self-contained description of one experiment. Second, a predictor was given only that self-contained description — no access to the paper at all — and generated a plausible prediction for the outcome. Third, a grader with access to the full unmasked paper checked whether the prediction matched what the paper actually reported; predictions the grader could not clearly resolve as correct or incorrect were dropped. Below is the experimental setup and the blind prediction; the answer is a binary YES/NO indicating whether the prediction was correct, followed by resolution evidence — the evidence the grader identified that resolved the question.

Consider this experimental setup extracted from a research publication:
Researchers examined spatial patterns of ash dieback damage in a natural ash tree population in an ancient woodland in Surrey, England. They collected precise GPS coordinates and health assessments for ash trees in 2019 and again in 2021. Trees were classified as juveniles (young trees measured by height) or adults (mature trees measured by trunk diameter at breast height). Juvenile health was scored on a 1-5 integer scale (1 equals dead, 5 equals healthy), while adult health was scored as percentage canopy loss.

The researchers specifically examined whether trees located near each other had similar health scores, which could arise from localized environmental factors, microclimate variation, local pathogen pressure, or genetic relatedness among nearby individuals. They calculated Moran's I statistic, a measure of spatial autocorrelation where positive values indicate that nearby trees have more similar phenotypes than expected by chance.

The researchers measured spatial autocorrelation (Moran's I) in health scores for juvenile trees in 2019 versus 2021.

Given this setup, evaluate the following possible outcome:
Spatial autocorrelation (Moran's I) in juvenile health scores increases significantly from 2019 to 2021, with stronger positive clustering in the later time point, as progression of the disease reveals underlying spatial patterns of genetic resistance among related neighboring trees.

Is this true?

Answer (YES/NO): NO